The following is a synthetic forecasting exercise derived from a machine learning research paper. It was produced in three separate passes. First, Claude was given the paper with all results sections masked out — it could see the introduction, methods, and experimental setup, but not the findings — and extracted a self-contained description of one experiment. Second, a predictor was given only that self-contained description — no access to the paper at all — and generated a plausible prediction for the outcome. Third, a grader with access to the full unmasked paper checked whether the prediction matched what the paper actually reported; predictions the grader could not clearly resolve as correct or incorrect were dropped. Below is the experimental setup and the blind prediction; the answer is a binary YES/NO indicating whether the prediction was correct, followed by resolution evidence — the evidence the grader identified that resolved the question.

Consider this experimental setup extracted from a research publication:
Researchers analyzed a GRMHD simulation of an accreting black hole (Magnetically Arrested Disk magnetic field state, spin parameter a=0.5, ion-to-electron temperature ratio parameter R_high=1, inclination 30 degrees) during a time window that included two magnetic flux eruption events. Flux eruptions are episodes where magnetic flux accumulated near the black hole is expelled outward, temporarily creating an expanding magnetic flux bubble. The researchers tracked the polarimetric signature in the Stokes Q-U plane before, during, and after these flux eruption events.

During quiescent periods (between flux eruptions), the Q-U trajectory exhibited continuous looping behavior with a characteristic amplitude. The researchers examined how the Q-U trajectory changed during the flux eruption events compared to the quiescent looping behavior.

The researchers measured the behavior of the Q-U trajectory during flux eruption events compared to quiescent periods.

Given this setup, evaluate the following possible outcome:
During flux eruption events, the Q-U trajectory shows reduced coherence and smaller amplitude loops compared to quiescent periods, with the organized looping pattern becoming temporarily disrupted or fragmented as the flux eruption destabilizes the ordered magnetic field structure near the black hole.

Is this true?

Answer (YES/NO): NO